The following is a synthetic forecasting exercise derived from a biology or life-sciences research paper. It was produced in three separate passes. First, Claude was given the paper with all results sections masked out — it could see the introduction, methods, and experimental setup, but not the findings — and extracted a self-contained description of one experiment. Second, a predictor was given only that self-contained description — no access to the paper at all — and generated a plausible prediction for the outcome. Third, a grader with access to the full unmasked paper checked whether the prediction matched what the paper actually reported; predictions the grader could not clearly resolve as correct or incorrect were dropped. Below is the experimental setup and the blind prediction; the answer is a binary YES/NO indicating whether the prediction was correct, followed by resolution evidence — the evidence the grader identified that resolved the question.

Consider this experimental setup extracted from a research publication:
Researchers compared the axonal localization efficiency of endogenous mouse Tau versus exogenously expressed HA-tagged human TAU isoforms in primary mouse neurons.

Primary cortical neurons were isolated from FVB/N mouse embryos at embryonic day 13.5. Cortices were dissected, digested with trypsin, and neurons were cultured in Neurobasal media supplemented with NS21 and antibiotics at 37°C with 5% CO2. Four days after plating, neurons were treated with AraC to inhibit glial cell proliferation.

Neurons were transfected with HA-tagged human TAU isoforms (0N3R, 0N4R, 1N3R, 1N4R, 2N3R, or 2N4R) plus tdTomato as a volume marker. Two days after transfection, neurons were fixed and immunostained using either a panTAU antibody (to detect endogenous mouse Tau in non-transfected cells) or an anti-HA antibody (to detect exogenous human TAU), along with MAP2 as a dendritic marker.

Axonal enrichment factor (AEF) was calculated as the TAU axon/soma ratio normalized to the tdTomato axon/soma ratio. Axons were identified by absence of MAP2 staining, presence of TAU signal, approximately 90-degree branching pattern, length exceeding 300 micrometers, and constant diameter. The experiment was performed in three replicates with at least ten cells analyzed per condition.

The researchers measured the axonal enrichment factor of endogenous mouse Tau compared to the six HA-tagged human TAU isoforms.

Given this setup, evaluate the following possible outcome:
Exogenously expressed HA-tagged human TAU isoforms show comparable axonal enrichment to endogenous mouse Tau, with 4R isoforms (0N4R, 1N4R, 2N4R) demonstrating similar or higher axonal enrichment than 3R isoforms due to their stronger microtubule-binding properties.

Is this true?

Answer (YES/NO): NO